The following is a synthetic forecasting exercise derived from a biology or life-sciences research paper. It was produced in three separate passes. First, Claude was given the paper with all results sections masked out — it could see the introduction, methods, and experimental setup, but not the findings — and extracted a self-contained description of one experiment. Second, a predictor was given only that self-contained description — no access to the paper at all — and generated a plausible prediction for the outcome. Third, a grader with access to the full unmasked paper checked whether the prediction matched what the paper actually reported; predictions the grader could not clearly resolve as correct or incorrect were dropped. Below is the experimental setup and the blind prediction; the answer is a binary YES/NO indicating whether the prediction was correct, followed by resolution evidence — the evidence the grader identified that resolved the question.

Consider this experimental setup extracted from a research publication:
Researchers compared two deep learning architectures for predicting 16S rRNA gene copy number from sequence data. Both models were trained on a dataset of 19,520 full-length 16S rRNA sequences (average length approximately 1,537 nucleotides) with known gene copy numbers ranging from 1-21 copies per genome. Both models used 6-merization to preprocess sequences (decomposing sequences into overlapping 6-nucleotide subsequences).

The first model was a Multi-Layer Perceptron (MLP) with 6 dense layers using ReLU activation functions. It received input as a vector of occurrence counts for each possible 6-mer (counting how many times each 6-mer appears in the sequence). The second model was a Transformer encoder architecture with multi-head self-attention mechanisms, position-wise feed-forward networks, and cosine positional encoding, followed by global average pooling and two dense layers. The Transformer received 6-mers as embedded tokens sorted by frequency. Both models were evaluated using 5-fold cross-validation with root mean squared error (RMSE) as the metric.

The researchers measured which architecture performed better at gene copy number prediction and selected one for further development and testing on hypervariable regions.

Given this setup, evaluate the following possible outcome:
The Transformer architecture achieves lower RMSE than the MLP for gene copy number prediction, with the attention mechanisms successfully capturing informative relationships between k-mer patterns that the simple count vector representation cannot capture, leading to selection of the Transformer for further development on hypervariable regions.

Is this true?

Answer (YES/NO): NO